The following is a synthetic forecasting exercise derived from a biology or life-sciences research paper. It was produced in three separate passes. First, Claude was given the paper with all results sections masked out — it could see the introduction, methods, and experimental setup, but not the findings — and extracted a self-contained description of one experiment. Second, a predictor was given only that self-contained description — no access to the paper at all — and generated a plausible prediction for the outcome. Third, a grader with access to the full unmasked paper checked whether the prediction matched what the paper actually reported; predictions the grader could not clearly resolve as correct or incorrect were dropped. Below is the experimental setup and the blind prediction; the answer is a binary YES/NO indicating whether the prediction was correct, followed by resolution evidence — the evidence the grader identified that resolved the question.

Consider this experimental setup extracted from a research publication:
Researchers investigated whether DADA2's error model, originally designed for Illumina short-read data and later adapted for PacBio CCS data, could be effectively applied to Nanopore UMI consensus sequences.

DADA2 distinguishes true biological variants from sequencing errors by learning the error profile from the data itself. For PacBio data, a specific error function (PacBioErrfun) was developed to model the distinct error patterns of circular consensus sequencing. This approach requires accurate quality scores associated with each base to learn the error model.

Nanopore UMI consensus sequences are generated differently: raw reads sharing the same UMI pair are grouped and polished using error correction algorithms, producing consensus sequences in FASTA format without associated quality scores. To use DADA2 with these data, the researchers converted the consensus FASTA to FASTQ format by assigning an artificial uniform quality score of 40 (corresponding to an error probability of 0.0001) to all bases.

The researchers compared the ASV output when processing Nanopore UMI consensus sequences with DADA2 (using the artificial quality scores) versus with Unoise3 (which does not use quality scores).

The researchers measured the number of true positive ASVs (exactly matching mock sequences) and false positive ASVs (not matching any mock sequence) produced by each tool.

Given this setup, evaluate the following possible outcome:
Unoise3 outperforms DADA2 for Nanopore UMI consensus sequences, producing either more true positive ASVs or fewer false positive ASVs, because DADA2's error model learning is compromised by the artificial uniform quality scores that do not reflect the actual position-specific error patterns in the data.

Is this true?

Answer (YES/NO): YES